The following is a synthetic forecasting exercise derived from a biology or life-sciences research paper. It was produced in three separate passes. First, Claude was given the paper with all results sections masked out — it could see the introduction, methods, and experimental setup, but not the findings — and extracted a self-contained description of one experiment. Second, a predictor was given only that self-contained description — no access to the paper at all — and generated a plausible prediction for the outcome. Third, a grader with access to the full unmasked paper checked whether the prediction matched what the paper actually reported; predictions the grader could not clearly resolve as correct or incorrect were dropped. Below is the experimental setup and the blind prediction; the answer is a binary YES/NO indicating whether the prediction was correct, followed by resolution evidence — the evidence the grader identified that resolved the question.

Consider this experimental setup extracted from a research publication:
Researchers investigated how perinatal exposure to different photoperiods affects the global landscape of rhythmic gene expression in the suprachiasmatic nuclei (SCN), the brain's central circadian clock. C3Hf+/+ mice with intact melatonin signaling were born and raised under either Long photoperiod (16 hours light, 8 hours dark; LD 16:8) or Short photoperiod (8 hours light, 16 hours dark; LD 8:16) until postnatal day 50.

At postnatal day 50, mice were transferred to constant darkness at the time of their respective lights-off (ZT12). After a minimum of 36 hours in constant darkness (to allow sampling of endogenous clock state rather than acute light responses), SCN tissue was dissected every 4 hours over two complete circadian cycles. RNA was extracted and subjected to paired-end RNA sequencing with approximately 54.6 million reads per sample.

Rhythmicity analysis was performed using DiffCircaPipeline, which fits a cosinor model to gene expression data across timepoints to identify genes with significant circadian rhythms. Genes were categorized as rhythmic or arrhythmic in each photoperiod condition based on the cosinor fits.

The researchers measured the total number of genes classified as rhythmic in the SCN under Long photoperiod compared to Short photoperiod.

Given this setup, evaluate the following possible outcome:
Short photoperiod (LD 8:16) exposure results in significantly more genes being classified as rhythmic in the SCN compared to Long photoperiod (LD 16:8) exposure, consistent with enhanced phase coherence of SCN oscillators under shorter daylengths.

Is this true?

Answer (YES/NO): YES